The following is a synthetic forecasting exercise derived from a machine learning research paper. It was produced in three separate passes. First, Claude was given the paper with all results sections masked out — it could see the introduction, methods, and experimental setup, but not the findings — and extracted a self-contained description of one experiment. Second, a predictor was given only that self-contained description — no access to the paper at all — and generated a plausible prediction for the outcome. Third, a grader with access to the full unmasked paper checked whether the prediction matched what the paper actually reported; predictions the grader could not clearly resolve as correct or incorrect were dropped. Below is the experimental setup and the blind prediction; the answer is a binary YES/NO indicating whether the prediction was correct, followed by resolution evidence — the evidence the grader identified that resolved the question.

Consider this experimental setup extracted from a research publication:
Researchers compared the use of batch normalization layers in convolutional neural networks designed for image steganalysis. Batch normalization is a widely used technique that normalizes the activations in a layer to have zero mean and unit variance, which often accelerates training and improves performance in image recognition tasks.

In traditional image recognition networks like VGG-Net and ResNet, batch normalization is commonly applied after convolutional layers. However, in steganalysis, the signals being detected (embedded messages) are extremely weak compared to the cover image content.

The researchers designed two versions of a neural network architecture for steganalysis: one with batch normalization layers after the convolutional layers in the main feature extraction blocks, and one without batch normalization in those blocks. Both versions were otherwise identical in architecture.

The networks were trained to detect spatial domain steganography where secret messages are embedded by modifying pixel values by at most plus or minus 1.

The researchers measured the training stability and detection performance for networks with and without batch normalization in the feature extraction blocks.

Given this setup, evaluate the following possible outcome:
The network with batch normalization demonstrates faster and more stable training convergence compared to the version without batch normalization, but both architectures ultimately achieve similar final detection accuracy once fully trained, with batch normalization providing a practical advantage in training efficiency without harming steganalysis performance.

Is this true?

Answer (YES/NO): NO